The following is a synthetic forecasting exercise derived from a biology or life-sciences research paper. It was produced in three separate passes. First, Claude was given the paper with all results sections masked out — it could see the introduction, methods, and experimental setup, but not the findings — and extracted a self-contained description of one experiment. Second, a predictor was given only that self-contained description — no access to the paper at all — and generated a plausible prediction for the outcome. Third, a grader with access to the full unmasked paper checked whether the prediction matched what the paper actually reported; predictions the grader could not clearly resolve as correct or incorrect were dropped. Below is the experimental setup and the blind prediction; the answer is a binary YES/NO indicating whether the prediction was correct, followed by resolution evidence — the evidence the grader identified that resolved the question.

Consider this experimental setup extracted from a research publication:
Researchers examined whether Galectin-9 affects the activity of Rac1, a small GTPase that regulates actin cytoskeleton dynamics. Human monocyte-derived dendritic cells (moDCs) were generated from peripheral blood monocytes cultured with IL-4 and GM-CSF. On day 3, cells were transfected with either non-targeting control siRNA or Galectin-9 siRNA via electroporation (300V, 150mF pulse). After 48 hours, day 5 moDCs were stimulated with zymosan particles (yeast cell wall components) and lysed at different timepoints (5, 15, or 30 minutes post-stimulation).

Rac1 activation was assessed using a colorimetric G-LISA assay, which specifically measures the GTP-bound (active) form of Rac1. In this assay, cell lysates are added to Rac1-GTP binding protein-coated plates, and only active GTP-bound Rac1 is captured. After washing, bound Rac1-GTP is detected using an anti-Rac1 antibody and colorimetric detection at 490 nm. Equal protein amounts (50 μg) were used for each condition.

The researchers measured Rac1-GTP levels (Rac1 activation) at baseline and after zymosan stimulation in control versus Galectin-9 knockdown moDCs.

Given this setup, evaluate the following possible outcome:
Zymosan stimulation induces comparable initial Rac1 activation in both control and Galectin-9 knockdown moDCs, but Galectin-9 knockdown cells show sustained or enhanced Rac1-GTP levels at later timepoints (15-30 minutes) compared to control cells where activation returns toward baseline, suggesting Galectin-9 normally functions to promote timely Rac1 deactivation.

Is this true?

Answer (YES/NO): NO